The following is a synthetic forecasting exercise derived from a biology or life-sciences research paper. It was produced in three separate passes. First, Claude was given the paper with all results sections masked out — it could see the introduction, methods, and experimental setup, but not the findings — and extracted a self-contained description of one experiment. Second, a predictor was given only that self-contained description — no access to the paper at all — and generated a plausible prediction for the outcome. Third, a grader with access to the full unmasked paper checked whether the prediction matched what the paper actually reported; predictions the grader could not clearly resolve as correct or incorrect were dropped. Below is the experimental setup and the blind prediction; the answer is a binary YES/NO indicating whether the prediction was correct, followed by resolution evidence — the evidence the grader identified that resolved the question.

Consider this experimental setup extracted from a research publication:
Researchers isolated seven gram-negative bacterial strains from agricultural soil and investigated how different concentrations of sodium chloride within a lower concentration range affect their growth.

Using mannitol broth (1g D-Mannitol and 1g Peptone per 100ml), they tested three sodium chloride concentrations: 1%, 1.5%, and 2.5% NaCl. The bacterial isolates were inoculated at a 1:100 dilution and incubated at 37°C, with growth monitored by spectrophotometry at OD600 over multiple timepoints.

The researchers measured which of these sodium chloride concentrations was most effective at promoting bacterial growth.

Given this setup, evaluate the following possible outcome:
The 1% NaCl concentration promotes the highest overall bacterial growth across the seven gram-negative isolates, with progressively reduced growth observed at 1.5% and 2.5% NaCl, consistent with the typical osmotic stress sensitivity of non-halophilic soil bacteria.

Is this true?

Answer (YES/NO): NO